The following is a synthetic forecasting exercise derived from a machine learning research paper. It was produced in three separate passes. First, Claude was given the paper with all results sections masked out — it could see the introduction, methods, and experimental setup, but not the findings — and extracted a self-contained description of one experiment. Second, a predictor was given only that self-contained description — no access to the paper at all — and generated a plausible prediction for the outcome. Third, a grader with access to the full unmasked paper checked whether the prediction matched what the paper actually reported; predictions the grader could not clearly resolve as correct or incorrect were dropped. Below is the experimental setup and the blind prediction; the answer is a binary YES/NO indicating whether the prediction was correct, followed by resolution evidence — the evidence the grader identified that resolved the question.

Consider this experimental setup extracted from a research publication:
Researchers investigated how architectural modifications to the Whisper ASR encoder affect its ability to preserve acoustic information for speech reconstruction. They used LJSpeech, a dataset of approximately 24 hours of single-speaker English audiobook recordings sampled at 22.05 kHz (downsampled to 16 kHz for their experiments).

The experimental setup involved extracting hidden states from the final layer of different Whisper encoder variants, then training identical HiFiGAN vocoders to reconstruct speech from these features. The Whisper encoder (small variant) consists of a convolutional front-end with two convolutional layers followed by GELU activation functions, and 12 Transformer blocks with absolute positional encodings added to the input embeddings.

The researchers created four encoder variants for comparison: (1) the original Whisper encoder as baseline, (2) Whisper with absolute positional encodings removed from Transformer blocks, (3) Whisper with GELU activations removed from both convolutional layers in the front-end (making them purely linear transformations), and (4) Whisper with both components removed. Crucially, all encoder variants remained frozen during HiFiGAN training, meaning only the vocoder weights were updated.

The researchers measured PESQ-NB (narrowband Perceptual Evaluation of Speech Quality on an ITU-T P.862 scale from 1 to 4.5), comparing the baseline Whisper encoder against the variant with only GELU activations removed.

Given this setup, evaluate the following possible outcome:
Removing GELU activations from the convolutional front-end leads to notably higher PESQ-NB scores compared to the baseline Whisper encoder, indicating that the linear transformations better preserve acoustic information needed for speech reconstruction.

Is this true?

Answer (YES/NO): YES